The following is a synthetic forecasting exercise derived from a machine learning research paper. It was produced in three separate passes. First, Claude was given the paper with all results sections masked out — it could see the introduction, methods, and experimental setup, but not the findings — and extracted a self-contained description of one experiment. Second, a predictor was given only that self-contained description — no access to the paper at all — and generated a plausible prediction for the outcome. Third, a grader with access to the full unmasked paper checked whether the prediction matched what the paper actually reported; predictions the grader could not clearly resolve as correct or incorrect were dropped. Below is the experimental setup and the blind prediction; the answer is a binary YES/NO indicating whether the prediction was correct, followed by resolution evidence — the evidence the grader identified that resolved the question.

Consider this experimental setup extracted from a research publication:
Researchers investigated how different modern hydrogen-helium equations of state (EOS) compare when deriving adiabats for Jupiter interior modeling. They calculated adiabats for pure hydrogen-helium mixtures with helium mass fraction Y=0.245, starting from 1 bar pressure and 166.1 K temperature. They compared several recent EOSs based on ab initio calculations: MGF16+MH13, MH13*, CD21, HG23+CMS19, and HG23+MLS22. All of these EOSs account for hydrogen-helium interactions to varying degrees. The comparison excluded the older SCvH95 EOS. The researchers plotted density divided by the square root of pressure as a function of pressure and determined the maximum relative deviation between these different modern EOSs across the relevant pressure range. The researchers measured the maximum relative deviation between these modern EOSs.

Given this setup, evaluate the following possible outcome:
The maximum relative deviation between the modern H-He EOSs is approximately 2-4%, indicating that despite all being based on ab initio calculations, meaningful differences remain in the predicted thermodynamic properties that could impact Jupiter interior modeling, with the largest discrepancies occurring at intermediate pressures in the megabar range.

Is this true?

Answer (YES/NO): NO